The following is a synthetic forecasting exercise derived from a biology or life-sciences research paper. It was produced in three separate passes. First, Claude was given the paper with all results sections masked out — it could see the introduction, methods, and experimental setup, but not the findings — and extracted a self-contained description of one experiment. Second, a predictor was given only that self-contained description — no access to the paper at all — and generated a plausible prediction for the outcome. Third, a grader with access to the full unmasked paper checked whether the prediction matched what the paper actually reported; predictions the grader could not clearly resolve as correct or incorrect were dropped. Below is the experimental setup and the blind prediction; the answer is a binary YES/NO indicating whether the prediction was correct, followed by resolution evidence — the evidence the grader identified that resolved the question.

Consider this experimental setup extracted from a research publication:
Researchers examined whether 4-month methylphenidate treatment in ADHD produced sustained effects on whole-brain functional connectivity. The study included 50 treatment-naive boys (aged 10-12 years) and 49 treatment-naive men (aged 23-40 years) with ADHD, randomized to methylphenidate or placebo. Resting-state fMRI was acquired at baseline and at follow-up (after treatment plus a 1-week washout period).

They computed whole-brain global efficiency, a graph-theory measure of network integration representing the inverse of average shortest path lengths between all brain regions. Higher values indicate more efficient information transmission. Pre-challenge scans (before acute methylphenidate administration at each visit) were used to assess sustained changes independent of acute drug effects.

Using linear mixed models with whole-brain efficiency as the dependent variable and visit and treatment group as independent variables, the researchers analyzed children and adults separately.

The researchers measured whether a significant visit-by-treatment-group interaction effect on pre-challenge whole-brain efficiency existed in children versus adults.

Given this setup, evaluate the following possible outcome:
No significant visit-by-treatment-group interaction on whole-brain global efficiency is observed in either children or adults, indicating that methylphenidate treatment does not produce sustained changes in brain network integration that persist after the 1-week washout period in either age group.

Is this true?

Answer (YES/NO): NO